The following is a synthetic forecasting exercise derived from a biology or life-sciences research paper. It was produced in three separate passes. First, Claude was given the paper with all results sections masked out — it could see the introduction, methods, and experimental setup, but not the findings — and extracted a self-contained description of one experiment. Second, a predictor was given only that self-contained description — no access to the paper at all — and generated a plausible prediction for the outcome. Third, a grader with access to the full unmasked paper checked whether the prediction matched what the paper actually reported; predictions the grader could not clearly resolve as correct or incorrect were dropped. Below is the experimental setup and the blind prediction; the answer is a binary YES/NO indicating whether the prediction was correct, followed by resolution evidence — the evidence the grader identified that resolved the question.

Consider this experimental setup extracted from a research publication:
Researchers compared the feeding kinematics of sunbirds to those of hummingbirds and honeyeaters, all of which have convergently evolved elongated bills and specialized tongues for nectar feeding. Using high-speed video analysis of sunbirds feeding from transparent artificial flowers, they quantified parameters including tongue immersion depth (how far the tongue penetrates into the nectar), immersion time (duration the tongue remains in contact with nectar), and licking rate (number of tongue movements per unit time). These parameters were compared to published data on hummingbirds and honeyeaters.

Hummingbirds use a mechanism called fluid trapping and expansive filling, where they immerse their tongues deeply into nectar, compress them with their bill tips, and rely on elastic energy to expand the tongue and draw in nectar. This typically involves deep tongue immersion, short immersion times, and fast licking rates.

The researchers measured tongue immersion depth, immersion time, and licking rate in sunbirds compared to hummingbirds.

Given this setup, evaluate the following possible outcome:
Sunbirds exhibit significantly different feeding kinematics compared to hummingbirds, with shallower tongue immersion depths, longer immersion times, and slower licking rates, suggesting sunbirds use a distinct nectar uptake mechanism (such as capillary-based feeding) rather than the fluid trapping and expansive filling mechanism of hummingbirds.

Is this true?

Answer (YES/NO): NO